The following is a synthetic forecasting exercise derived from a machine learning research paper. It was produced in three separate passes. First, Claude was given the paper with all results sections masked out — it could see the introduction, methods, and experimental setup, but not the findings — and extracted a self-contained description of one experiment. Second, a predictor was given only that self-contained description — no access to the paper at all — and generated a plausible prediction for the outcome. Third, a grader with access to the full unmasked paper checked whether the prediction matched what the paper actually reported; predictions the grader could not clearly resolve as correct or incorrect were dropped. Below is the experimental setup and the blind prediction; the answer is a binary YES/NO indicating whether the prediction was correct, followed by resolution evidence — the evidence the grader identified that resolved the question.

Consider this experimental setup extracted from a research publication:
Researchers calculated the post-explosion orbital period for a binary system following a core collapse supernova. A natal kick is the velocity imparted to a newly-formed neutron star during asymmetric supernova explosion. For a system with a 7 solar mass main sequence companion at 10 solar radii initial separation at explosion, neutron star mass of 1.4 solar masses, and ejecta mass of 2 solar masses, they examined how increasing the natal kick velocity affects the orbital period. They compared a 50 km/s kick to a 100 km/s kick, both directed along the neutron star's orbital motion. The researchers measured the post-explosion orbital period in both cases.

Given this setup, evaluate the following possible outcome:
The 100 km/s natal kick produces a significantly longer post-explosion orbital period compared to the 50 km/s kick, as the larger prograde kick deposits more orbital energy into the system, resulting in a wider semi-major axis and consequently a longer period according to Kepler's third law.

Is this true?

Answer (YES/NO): YES